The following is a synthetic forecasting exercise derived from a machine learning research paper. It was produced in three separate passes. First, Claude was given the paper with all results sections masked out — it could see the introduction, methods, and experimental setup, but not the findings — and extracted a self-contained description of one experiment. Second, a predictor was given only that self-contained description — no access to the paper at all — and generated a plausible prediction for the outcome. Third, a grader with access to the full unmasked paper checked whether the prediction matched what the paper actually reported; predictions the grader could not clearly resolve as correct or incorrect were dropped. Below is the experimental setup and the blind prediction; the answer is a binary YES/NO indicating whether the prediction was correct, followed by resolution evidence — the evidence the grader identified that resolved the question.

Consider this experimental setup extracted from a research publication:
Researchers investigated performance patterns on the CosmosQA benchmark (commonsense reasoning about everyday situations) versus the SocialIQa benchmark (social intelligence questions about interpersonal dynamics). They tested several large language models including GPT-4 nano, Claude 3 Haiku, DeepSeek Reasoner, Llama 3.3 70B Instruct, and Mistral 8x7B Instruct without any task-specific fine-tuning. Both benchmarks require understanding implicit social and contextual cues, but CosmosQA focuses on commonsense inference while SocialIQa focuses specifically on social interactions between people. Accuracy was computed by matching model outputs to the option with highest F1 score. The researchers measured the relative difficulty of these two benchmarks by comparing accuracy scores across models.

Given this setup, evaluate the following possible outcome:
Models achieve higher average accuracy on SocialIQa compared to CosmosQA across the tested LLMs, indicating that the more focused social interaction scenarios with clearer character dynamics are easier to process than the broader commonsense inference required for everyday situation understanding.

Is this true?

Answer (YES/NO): YES